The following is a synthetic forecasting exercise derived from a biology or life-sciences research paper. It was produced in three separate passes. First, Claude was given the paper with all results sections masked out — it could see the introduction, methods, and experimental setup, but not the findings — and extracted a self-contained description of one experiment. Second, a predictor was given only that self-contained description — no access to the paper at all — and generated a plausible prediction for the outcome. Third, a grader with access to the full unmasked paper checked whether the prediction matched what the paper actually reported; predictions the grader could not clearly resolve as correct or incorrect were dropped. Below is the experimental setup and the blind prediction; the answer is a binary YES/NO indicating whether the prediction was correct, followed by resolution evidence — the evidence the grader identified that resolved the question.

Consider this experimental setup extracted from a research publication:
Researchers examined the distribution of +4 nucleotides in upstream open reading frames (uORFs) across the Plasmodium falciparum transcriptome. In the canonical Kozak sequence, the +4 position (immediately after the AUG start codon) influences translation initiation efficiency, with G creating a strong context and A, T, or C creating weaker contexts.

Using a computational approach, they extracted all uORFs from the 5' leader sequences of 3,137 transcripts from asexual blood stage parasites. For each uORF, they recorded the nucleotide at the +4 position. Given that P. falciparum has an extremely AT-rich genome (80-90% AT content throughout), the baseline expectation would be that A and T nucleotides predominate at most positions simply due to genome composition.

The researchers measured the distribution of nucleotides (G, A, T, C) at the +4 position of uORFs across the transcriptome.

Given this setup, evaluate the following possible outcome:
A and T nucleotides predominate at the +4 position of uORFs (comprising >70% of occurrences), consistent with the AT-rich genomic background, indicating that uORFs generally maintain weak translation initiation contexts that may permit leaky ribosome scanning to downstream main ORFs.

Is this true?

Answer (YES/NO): YES